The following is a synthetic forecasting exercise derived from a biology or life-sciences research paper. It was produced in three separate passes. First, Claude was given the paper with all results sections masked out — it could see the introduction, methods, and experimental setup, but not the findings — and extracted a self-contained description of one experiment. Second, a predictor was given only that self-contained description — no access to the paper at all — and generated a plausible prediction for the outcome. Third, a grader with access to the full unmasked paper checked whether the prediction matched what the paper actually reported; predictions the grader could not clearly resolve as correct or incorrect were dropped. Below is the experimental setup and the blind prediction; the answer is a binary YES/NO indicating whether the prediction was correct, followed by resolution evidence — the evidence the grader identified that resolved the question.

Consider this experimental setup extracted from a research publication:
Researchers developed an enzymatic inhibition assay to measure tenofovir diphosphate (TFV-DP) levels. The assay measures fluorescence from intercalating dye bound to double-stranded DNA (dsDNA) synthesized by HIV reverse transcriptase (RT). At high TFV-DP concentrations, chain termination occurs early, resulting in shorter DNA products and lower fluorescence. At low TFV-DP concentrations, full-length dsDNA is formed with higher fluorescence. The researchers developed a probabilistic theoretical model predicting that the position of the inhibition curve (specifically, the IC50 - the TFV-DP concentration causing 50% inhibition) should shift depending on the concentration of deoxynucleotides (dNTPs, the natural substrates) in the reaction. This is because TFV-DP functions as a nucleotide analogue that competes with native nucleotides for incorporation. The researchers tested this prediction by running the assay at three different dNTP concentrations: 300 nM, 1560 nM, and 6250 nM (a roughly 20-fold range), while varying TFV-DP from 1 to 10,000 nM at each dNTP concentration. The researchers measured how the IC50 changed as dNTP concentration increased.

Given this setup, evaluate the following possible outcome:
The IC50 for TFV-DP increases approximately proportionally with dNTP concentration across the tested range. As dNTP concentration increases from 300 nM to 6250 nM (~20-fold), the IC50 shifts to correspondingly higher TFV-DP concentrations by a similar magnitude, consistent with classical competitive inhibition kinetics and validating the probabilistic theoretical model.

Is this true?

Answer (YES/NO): YES